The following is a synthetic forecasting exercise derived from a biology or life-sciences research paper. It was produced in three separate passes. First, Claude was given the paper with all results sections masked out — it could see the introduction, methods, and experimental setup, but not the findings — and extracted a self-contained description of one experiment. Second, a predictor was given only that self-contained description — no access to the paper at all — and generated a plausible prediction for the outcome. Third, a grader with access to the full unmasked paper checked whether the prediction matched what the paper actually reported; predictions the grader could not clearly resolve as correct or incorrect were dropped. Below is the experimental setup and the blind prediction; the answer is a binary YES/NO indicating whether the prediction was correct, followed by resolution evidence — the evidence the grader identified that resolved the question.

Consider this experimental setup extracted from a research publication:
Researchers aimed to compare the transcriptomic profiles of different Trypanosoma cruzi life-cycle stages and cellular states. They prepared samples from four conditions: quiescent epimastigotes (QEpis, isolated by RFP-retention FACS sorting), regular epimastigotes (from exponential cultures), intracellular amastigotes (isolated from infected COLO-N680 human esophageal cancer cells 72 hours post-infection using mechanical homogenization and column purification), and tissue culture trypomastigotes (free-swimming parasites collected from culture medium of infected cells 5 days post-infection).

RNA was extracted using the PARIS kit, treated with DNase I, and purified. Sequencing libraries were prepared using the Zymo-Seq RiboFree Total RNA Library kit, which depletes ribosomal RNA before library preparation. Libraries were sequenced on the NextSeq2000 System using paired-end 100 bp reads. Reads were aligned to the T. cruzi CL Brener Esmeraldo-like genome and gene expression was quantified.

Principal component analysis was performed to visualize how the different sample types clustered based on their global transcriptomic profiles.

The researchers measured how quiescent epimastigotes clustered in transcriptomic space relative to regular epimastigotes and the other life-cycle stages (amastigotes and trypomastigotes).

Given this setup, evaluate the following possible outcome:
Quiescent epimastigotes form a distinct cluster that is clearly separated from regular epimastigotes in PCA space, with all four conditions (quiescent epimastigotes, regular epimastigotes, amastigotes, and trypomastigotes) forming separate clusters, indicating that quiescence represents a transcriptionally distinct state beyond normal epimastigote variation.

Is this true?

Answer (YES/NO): YES